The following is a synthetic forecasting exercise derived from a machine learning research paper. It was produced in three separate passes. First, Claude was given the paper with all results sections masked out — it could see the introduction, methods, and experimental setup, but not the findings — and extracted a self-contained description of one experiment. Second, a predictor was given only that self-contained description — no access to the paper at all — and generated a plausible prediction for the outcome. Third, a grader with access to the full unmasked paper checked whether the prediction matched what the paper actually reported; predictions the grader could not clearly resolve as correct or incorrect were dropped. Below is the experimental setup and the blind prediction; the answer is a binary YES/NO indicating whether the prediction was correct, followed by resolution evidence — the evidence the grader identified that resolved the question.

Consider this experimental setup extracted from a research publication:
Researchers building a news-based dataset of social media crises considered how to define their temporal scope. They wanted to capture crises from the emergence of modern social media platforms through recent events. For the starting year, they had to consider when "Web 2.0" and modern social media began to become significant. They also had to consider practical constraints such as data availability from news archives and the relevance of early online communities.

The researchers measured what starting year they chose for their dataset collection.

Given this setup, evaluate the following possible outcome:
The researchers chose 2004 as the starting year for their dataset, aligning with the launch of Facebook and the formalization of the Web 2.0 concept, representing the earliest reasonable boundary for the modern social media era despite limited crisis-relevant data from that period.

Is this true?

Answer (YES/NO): YES